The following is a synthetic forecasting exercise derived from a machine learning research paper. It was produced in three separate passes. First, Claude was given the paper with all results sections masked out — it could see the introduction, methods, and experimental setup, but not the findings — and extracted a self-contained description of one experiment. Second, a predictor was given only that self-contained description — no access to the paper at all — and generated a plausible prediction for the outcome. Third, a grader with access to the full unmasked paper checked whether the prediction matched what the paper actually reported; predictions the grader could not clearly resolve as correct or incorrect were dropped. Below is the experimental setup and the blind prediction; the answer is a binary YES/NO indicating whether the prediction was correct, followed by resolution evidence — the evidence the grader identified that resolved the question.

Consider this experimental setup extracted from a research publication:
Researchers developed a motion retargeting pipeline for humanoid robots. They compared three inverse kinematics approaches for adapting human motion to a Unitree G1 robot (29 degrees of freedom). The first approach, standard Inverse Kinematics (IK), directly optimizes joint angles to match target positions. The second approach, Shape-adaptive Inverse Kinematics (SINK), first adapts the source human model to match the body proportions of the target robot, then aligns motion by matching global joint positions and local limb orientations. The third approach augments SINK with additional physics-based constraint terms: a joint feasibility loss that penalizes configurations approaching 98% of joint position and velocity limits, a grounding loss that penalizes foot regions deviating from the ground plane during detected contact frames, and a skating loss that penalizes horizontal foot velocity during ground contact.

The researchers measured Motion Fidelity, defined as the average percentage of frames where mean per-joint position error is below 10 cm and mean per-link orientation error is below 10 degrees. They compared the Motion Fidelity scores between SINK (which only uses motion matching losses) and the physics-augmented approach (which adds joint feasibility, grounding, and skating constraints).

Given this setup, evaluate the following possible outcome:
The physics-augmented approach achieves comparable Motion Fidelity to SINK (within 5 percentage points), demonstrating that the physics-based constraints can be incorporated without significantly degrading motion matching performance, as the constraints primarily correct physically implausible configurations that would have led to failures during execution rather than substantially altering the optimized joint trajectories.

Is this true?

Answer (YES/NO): YES